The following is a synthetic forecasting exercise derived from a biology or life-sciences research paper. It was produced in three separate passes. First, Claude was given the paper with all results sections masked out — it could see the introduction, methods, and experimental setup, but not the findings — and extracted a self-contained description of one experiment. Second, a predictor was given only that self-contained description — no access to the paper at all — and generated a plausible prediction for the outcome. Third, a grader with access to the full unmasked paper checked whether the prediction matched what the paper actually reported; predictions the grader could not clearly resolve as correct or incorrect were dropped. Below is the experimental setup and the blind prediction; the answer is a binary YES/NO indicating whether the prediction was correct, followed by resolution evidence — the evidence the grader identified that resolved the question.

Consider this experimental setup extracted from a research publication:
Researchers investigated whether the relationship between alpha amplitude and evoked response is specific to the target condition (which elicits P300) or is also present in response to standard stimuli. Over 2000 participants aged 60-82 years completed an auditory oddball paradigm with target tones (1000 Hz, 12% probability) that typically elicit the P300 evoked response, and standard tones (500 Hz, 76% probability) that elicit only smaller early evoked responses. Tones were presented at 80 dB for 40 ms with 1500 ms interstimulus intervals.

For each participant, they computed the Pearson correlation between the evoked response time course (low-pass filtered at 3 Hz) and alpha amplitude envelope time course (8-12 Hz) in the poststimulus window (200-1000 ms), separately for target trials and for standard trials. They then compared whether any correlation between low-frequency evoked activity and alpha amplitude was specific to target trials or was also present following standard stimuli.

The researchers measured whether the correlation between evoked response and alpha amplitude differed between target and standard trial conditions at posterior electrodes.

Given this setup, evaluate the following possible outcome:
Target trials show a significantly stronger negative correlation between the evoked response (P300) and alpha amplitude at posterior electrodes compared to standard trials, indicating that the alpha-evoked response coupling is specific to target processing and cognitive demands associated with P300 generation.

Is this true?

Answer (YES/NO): YES